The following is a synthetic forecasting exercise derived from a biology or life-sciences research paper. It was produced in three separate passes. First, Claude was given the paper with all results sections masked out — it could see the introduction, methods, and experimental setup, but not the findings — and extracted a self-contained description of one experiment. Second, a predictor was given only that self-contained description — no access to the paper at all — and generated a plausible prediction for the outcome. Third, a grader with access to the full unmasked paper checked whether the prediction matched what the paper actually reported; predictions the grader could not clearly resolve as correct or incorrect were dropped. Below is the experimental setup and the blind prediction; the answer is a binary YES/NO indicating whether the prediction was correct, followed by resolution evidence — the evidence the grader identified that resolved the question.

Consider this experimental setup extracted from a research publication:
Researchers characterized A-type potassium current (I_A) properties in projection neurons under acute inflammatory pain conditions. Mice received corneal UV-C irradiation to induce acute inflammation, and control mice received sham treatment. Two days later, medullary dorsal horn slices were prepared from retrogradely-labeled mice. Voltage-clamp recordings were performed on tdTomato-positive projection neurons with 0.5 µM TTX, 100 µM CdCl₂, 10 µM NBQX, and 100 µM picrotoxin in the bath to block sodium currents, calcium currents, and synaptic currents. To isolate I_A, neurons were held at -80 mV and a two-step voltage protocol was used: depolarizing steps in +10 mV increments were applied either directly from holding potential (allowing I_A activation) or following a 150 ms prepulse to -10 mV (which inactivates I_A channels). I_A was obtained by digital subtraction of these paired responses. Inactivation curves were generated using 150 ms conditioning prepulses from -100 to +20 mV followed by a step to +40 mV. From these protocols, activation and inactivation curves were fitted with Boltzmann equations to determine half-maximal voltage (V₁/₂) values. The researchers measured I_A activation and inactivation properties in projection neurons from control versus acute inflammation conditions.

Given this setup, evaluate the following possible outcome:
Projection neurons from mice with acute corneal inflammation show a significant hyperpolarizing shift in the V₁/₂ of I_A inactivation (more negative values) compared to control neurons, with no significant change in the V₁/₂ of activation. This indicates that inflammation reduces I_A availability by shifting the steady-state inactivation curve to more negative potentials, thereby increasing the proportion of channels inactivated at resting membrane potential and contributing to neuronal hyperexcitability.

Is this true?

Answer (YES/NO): NO